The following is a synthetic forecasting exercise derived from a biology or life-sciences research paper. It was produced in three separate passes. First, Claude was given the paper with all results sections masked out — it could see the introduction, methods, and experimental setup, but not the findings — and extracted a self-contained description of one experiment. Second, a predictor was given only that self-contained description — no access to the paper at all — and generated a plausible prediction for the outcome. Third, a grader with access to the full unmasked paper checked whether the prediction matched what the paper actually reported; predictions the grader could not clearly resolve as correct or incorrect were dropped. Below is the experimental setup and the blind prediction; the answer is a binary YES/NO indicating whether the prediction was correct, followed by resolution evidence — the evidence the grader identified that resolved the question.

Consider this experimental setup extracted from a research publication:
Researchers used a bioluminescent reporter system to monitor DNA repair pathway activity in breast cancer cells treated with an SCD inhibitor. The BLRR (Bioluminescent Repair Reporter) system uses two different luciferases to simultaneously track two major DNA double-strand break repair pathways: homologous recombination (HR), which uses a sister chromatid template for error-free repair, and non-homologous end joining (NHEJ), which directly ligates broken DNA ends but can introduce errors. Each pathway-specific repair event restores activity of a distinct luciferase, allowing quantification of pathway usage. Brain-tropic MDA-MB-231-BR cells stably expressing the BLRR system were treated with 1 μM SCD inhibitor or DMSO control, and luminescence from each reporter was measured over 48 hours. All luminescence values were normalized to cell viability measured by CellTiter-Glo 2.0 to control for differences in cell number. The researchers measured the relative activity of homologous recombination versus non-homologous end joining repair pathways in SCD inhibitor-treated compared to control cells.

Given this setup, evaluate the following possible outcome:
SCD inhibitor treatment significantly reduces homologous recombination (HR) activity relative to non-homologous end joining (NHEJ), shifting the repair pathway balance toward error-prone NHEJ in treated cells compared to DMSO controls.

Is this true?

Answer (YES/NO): YES